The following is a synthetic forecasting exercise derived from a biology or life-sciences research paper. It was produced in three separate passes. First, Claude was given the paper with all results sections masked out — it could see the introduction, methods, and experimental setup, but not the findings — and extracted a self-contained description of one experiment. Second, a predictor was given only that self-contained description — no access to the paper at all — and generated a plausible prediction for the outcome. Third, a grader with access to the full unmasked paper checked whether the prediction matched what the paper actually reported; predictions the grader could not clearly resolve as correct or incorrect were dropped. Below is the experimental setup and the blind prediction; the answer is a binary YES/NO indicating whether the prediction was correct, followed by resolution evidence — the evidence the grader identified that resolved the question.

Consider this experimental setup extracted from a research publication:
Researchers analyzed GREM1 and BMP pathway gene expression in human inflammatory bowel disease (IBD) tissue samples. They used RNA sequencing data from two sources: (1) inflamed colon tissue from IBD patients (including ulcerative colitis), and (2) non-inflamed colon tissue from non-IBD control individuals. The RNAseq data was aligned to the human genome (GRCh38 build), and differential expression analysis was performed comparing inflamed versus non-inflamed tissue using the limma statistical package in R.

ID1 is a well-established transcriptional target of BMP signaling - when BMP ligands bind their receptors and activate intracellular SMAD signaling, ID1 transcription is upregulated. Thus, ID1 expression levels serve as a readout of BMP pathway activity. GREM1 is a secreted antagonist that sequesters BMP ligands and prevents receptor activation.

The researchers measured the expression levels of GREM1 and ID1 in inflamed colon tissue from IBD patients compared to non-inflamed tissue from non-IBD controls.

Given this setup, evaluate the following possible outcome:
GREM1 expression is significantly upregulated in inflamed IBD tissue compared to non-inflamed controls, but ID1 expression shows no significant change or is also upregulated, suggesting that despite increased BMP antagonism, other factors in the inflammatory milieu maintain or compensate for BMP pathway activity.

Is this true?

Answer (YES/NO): NO